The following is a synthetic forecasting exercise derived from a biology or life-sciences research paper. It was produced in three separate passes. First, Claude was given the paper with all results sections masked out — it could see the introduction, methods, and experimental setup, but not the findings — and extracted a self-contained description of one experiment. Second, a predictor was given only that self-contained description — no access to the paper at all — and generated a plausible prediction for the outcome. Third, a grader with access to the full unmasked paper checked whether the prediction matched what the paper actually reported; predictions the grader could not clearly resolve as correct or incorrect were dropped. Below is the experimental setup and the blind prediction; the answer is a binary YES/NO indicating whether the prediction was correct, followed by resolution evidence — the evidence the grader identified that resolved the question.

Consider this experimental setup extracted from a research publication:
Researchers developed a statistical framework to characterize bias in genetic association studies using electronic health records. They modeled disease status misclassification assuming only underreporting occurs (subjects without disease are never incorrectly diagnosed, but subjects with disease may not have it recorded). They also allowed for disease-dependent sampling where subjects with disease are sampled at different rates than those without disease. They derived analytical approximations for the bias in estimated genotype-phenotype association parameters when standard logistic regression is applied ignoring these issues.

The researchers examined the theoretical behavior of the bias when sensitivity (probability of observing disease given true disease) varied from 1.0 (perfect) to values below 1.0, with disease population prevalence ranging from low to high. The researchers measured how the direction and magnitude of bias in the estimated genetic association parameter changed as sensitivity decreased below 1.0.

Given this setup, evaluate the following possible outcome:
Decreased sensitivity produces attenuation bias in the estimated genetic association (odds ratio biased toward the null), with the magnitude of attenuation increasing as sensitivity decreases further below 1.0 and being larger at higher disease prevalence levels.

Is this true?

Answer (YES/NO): YES